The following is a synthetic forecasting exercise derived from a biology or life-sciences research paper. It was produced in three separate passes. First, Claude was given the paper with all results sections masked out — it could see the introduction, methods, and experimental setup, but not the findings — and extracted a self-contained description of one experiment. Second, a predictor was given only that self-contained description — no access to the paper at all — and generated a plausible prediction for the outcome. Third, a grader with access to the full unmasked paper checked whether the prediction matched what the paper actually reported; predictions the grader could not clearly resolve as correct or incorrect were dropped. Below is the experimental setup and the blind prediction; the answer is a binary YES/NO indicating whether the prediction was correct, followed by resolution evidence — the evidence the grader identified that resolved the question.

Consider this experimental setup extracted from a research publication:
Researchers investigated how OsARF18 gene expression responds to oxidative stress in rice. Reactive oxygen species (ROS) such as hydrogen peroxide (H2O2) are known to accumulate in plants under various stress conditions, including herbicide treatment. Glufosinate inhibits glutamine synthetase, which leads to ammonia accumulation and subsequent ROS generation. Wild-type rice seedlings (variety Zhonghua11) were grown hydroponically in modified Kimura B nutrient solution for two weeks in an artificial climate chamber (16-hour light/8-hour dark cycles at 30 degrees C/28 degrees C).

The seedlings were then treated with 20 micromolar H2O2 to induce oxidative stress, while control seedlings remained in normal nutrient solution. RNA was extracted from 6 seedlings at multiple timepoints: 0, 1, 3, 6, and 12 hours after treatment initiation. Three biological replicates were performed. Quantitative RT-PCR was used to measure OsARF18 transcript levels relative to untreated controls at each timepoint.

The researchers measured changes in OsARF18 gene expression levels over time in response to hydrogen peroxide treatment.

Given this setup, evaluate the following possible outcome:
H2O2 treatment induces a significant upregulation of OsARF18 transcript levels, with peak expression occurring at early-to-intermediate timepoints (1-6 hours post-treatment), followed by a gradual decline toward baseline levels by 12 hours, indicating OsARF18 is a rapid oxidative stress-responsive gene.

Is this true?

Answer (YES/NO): NO